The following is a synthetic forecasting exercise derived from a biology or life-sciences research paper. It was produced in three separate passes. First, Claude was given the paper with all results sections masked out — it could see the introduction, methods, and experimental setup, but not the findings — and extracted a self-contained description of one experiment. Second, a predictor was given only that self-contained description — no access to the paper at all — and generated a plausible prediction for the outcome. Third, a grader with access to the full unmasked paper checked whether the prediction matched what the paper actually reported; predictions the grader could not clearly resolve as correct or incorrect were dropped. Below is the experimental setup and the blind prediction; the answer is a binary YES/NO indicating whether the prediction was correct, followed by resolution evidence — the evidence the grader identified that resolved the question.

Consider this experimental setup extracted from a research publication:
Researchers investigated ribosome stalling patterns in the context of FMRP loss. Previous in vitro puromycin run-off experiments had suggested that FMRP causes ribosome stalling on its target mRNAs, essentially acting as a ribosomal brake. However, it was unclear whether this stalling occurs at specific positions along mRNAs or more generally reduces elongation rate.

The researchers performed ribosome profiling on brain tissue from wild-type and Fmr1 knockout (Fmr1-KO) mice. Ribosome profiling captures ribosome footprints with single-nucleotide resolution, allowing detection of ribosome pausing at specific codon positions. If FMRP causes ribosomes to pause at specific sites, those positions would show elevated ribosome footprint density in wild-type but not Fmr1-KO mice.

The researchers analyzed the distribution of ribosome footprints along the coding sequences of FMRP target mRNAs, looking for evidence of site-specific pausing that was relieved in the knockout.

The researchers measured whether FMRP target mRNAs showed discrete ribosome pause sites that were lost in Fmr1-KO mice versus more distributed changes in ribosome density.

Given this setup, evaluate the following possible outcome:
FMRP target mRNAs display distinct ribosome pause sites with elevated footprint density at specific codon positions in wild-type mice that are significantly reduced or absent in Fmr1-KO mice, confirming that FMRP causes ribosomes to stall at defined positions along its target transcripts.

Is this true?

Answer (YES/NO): NO